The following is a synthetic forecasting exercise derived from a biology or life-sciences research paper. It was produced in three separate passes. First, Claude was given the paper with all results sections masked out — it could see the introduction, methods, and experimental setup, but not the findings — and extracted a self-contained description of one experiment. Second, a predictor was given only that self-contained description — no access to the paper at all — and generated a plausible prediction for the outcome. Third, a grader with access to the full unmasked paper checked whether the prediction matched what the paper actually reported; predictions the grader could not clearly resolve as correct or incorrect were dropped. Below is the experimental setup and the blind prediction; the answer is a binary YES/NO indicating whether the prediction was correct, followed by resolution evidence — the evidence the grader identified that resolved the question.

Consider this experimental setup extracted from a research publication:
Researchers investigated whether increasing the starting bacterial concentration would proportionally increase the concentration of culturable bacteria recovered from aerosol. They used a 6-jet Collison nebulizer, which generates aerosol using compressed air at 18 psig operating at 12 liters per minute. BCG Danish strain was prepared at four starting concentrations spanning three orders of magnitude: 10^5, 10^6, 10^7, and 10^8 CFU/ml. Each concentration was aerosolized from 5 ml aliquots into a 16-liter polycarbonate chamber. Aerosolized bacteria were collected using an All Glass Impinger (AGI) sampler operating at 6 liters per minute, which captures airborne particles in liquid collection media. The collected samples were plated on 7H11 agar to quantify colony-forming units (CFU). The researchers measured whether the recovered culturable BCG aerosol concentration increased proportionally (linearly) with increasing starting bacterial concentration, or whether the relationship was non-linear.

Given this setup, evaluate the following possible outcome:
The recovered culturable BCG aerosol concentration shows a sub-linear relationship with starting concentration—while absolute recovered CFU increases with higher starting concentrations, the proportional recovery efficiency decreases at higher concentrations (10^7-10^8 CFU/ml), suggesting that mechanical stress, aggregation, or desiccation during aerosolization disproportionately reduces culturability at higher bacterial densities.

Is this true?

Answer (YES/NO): YES